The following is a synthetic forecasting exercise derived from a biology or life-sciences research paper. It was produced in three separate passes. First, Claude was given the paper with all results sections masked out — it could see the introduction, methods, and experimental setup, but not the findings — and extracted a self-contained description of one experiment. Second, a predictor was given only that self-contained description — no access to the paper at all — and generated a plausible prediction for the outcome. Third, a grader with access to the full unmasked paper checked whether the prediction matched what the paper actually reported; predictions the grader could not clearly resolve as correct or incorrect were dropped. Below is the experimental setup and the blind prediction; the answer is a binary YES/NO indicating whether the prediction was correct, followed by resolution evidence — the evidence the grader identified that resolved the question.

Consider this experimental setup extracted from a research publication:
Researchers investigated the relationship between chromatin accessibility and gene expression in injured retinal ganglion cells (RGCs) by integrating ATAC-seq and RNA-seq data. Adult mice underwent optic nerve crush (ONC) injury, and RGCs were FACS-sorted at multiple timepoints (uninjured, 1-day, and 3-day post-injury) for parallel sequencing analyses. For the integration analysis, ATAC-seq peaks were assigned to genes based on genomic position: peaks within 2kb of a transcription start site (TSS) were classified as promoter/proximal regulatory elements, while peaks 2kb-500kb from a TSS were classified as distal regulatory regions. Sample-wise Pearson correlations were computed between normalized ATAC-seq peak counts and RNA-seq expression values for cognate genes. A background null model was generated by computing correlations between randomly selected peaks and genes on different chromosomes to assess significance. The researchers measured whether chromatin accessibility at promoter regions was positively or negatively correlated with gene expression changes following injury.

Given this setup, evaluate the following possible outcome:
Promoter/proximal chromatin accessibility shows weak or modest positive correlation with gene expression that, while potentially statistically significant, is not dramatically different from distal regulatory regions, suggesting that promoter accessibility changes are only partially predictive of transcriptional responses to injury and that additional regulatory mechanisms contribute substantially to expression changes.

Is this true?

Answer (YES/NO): NO